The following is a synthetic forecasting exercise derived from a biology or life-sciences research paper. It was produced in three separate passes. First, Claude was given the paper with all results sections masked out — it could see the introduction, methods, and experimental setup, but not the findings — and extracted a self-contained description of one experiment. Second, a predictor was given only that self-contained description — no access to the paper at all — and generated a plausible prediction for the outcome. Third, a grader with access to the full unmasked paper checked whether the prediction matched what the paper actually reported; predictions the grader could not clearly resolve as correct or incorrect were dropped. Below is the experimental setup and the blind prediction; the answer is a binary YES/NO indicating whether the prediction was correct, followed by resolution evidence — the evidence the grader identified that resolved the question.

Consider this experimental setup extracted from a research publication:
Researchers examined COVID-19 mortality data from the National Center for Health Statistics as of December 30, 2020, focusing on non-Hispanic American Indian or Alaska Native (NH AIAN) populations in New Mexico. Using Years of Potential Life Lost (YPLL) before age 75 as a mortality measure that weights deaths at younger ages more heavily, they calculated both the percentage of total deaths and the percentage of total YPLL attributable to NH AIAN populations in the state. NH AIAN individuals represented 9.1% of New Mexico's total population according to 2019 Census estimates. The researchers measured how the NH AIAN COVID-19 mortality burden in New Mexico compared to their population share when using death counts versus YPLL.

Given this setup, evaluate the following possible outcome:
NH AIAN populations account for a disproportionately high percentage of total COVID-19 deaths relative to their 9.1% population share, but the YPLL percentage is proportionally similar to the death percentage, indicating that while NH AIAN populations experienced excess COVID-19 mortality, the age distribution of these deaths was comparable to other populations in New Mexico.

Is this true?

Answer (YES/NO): NO